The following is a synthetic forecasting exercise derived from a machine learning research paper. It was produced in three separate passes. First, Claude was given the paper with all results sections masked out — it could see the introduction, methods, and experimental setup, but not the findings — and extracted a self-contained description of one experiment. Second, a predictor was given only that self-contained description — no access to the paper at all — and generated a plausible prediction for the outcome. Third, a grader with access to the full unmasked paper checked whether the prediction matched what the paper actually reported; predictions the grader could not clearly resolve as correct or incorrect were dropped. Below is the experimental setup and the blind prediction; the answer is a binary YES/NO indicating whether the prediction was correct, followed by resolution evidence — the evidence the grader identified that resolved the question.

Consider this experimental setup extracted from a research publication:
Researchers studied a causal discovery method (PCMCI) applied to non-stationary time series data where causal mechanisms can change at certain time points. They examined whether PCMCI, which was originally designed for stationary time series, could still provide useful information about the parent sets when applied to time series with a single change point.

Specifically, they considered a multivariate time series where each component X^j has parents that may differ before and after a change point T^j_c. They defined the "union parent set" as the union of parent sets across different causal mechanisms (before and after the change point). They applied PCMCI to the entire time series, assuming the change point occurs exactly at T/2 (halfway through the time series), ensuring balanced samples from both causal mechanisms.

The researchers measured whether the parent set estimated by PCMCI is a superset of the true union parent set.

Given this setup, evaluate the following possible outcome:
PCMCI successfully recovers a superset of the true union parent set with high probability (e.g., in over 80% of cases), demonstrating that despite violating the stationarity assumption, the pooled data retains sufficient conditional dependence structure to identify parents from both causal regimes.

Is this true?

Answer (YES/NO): YES